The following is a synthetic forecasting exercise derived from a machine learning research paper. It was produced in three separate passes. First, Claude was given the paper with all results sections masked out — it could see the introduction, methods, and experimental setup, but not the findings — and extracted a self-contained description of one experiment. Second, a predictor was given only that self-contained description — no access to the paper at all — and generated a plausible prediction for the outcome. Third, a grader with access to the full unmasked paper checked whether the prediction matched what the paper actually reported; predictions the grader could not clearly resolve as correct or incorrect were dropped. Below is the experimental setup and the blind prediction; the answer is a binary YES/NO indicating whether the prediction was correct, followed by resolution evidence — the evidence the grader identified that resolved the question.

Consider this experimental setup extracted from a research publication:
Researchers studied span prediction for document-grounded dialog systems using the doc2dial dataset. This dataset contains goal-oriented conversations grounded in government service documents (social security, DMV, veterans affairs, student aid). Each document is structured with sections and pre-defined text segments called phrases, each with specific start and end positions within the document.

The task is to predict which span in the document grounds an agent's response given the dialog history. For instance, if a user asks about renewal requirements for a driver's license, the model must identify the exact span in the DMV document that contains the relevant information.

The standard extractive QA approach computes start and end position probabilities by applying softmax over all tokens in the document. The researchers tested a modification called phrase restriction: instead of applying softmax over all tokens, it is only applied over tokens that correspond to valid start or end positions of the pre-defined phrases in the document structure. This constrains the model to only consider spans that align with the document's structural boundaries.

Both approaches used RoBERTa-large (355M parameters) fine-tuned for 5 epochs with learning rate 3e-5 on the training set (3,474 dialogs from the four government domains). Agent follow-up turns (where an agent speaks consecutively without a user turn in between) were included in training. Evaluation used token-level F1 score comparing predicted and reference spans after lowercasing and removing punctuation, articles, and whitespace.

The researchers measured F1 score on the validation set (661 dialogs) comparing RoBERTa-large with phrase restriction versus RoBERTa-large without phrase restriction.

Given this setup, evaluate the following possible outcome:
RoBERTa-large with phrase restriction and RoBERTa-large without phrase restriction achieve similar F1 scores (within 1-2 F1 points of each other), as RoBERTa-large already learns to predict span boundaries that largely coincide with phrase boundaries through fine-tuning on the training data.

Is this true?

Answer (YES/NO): YES